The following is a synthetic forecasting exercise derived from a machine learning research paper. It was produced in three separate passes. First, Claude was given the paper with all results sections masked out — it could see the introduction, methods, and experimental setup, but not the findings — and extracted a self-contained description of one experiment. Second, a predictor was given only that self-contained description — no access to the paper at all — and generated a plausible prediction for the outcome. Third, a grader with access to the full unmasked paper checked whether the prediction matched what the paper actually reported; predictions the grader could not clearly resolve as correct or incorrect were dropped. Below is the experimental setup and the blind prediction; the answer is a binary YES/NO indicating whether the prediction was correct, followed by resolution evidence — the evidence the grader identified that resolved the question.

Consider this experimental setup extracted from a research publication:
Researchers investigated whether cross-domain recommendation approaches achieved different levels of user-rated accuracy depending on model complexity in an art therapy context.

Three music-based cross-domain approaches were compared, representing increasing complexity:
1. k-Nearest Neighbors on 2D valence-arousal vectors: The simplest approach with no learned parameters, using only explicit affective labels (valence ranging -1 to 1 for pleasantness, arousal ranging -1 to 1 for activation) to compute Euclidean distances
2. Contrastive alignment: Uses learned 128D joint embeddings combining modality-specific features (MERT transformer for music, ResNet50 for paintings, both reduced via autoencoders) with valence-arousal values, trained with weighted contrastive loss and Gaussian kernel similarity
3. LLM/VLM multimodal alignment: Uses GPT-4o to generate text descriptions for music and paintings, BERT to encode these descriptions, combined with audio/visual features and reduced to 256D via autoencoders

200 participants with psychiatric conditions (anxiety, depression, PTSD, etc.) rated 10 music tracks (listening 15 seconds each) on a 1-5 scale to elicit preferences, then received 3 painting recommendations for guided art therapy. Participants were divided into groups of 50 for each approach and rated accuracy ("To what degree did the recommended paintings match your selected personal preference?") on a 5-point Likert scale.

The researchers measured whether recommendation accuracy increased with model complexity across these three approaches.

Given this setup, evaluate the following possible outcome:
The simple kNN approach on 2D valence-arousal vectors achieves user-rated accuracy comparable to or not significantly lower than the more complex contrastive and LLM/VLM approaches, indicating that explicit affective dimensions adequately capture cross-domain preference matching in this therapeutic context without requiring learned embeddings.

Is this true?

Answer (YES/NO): YES